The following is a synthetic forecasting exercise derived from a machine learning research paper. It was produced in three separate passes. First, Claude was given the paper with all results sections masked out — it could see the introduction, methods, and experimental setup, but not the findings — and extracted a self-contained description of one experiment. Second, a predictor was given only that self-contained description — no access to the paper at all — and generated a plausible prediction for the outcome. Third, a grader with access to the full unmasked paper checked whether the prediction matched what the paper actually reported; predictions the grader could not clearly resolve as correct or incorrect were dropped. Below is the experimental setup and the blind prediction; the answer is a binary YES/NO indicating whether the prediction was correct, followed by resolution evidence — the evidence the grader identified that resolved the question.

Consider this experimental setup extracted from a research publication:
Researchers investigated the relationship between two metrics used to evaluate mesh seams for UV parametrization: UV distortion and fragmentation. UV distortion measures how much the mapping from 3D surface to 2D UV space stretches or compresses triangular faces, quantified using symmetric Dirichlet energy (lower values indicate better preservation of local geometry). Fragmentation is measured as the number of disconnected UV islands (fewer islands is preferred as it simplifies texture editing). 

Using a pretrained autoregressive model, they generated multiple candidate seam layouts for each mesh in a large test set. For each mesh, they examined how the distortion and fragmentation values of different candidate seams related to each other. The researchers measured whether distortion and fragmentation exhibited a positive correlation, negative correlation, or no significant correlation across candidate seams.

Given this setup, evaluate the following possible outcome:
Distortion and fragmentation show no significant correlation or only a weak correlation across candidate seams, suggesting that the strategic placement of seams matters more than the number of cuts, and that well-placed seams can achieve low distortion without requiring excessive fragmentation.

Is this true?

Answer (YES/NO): NO